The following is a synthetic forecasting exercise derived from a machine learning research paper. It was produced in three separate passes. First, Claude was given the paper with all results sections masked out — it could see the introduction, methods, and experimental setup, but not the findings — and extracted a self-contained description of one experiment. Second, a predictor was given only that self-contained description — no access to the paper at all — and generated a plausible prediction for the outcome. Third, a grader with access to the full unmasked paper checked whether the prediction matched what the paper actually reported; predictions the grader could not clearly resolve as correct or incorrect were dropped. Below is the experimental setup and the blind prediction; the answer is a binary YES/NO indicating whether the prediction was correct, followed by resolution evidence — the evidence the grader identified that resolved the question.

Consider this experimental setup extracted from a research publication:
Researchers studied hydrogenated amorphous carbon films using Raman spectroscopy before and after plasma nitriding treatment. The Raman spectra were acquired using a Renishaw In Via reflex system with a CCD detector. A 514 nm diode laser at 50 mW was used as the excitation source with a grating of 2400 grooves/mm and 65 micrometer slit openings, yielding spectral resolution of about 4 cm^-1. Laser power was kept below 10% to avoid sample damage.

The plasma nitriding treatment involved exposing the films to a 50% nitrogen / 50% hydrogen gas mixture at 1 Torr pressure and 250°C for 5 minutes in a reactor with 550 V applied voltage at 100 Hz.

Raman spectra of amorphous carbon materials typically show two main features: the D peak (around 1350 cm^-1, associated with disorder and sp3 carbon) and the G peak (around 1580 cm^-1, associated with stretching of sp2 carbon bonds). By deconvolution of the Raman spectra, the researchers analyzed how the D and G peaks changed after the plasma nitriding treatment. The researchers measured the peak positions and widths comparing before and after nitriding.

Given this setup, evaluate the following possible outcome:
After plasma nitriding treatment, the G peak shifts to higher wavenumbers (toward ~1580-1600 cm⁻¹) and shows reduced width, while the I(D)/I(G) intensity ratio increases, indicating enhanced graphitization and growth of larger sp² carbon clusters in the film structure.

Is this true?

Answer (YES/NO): YES